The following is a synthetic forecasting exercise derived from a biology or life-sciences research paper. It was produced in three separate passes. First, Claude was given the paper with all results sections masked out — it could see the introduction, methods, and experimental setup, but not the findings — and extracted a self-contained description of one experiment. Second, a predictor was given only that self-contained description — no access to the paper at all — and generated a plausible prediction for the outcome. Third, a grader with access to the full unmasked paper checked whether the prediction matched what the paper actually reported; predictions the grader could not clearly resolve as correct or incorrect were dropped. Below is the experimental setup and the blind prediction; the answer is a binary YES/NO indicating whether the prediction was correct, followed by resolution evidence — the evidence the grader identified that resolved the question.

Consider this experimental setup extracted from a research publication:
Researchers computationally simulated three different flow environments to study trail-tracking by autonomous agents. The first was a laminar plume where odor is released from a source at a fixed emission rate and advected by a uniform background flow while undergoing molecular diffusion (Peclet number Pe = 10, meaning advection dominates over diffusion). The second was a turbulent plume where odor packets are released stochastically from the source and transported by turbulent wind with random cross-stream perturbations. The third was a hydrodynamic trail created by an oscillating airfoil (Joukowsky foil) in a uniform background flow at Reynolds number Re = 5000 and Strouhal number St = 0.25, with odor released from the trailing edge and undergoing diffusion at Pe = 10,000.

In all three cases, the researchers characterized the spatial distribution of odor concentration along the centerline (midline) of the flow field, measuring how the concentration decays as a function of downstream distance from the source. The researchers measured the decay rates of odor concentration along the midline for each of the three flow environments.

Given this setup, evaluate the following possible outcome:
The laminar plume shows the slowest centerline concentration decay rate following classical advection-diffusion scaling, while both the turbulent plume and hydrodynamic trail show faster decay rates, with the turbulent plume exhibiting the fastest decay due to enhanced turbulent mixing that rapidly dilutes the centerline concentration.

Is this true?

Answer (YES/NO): NO